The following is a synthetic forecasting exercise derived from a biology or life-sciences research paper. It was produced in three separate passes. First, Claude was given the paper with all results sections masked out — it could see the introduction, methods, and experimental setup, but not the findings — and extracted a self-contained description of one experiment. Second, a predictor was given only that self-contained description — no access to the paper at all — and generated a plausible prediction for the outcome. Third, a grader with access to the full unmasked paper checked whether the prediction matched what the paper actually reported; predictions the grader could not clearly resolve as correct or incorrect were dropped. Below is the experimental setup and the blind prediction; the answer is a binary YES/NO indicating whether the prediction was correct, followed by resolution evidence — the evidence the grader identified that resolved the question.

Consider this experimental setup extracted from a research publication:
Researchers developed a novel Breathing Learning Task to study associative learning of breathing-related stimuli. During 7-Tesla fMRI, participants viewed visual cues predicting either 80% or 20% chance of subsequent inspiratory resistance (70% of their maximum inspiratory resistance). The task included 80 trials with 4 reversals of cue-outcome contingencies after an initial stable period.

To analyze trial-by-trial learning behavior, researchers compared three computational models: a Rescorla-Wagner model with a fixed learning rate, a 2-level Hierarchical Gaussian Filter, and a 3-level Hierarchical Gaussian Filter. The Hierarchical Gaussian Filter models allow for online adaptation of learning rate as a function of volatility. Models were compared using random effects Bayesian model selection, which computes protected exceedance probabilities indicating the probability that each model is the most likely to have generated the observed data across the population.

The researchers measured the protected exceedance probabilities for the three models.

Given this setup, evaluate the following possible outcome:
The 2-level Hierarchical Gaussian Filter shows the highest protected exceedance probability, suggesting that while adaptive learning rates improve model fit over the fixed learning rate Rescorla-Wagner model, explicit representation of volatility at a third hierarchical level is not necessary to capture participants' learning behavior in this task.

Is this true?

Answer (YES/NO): NO